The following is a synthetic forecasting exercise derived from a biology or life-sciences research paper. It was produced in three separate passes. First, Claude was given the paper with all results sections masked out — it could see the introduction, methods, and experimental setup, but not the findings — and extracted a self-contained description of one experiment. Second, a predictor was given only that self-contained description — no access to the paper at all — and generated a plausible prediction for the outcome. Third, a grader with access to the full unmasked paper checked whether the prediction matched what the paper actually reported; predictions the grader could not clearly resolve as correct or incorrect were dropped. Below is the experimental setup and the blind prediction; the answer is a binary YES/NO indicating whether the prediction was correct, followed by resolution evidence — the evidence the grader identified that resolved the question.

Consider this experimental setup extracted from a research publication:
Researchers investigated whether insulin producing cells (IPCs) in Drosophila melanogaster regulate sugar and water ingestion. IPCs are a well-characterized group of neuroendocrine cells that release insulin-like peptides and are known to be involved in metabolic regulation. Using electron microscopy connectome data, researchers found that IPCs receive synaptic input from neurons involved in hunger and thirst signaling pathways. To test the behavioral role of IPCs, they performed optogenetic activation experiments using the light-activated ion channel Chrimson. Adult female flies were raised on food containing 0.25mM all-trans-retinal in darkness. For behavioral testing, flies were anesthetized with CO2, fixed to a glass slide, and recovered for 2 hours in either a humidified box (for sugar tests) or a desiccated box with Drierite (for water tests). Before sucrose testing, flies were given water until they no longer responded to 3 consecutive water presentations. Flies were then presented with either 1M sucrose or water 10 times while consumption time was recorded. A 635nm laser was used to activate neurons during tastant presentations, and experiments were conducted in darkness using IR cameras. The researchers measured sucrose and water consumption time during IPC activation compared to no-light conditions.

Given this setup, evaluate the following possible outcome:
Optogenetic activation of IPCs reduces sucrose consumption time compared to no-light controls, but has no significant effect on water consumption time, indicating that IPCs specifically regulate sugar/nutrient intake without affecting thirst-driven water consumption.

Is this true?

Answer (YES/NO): NO